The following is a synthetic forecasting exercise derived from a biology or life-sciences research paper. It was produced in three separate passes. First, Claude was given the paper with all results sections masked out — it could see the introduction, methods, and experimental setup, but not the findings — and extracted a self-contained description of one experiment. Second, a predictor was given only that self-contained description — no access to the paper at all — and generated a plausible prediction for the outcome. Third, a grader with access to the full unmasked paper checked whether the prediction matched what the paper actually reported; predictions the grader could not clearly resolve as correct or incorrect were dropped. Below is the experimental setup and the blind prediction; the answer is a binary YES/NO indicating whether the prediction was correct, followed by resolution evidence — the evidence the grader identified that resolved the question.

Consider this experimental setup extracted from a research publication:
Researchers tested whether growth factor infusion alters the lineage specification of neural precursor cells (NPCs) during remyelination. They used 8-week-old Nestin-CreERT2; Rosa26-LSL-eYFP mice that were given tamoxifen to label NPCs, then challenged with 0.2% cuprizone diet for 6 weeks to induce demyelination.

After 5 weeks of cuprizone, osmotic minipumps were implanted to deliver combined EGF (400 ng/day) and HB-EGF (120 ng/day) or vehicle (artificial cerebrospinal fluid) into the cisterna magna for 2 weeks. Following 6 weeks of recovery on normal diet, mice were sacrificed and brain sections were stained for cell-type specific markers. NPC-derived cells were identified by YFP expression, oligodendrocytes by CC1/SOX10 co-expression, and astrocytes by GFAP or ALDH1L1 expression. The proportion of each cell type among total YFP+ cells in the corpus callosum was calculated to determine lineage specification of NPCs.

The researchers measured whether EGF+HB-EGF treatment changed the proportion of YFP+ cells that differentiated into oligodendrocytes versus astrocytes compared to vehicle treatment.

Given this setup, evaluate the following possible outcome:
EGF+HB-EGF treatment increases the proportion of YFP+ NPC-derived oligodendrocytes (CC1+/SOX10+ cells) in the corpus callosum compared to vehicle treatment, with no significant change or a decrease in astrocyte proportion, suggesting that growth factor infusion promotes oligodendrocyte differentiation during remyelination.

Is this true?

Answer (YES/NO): NO